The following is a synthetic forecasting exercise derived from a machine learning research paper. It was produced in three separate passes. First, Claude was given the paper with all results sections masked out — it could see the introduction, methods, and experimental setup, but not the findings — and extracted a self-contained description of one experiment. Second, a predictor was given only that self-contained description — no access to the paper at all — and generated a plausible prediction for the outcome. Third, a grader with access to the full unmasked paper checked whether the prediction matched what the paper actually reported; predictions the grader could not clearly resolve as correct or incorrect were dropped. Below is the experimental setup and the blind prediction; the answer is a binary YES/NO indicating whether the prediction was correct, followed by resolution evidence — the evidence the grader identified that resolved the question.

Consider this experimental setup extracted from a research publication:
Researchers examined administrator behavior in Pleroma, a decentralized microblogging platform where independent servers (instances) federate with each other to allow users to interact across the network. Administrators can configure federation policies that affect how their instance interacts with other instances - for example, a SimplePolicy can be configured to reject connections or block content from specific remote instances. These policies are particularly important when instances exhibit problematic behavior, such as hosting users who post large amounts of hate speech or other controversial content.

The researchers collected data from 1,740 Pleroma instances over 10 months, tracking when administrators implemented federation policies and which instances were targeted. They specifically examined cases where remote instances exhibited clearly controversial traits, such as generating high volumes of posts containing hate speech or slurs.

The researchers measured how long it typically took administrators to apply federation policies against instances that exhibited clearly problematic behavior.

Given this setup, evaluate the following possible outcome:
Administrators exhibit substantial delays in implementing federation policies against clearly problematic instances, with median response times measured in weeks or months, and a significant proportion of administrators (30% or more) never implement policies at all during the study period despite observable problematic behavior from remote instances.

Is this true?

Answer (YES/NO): YES